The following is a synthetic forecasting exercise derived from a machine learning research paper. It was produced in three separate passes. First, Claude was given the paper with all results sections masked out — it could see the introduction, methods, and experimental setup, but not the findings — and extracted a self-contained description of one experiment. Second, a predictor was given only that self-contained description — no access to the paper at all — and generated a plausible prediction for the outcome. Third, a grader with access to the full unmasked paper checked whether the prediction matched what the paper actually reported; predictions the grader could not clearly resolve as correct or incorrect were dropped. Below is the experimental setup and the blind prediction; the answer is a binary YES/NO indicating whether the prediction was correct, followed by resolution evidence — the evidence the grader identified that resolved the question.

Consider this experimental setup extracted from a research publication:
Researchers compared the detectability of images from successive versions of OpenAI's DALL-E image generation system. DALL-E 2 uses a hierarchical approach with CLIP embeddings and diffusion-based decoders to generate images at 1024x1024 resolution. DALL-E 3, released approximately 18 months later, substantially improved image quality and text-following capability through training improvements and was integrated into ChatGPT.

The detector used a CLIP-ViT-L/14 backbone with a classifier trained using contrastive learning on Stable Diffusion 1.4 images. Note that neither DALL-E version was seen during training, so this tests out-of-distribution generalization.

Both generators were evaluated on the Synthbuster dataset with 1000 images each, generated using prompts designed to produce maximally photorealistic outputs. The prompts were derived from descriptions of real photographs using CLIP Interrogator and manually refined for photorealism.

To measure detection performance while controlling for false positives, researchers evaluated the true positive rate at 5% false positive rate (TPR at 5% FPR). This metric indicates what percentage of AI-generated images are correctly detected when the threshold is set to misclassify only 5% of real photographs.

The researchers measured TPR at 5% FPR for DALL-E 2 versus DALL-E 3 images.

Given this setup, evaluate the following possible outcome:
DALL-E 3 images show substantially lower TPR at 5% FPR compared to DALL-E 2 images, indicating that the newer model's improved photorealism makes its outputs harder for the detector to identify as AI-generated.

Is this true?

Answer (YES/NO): NO